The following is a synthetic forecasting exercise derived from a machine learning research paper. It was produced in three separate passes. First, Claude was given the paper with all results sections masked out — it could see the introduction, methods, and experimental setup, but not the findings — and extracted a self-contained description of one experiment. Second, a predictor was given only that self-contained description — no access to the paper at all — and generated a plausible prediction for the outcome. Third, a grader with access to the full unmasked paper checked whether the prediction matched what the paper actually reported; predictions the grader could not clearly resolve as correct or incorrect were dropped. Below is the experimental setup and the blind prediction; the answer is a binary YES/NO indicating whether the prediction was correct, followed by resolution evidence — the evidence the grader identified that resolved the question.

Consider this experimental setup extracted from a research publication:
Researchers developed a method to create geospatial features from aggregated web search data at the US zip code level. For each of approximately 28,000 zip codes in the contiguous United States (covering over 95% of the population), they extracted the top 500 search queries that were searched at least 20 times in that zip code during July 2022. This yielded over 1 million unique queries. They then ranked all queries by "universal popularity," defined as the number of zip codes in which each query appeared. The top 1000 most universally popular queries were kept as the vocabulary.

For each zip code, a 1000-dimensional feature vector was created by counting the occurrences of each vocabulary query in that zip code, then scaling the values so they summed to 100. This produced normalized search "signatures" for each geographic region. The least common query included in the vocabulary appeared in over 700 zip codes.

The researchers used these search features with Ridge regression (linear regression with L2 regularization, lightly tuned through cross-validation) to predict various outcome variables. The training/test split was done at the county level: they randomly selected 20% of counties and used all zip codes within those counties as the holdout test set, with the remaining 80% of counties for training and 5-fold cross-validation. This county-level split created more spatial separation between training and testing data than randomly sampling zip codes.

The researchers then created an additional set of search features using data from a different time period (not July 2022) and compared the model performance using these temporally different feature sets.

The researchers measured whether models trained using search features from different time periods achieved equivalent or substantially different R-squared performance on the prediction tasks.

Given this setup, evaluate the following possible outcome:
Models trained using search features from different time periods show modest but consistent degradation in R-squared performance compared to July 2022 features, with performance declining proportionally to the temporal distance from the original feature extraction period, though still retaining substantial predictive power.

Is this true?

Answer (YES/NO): NO